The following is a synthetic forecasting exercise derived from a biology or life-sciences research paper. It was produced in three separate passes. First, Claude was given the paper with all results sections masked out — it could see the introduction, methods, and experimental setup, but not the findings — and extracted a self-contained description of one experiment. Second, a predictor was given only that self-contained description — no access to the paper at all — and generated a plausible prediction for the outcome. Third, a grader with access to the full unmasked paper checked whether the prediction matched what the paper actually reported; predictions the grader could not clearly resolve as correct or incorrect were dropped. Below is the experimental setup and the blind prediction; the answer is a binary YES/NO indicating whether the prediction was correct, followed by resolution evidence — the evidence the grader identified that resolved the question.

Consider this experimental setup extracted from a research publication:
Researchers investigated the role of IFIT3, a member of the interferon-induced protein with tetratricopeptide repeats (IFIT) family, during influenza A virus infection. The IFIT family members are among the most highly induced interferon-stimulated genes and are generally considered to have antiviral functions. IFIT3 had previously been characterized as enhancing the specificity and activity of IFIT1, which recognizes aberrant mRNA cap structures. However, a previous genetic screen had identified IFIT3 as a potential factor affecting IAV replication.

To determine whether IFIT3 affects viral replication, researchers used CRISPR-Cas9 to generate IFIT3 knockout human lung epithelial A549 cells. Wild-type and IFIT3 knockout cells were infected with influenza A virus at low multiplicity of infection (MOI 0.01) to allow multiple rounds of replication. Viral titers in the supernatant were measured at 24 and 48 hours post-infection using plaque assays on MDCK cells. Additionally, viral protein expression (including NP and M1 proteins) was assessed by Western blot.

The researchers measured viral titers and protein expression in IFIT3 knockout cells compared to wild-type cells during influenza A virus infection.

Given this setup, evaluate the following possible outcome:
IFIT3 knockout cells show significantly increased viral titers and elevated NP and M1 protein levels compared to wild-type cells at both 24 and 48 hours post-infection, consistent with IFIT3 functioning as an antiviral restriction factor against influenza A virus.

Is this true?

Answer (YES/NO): NO